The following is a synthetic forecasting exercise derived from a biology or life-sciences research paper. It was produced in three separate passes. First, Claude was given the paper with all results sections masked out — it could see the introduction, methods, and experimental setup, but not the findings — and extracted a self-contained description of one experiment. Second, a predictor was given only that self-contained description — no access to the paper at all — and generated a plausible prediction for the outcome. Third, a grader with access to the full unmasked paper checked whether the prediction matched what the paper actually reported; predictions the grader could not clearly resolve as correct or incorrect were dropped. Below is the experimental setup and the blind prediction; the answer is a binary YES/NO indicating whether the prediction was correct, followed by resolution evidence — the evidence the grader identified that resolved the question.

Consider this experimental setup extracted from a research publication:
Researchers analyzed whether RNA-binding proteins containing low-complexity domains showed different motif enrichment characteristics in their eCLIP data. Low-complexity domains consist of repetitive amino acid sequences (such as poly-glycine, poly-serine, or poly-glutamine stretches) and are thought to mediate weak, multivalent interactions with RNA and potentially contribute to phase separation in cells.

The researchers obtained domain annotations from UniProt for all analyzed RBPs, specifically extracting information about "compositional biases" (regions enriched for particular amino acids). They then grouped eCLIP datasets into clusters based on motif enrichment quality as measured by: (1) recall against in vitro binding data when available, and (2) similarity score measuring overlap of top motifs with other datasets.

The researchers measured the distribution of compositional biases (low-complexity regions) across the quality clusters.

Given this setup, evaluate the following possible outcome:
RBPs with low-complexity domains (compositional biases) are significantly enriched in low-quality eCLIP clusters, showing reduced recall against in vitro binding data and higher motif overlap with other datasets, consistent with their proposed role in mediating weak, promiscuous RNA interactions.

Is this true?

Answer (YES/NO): NO